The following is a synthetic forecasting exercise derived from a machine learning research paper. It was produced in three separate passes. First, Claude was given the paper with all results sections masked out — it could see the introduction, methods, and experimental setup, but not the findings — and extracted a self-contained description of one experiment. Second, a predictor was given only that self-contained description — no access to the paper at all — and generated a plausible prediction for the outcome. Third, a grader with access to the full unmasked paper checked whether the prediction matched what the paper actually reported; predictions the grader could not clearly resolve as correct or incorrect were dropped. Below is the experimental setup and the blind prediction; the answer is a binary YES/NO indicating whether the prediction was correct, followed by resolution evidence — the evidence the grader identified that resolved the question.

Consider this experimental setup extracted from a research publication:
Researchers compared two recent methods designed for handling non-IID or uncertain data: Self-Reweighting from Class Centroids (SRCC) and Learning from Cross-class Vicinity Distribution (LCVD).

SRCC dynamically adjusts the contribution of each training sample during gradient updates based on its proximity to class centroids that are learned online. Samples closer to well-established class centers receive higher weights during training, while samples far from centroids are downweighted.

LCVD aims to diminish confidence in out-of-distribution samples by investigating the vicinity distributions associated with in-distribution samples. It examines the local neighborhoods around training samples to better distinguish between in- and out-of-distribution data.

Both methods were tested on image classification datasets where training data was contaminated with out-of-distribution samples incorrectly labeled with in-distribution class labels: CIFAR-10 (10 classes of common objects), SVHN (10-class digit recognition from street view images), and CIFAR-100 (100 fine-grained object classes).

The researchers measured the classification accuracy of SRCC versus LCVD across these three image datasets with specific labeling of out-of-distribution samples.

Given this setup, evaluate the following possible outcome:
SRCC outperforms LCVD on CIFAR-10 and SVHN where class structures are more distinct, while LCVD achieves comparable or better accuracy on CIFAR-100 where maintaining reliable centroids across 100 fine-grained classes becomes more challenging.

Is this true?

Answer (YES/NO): YES